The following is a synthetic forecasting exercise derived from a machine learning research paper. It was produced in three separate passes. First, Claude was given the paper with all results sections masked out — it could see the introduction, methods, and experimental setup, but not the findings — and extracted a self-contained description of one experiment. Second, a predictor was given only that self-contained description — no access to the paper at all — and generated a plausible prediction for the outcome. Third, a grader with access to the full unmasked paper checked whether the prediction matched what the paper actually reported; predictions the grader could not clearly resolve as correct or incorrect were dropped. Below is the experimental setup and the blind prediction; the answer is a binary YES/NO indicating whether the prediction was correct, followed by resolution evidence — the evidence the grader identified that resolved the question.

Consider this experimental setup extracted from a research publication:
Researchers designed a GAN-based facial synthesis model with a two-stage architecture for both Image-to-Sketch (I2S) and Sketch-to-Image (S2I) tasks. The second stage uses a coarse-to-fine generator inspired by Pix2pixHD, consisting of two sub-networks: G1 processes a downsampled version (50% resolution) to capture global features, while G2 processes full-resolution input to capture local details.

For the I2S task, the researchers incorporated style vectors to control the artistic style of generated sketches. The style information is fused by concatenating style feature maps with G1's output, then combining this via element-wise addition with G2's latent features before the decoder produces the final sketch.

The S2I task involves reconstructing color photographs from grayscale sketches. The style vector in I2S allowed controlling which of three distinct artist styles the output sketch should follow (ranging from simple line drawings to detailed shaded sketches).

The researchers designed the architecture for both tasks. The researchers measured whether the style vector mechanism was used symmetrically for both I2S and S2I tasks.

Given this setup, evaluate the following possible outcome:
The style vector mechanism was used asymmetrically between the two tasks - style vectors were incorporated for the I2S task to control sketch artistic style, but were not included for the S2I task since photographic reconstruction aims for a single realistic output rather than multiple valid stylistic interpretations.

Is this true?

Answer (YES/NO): YES